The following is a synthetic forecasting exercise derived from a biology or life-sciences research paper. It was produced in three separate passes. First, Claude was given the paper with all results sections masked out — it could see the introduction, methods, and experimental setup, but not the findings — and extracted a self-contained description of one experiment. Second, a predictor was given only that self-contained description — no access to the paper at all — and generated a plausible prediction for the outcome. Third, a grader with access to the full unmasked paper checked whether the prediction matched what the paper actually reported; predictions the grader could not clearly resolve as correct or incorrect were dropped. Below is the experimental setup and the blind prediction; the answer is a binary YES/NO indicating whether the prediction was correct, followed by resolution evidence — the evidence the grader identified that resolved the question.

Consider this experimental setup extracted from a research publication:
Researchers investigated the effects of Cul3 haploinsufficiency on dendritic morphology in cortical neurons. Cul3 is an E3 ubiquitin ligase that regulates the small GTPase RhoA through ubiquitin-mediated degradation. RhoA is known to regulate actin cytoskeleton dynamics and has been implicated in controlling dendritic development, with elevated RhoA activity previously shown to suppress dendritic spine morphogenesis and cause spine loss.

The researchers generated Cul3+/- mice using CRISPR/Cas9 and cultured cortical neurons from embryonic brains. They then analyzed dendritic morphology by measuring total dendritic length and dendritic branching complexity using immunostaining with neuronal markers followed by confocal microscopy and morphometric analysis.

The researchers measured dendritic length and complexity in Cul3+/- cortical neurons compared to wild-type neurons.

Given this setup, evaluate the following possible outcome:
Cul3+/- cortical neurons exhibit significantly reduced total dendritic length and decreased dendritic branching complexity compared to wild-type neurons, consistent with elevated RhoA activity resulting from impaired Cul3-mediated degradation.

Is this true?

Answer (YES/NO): YES